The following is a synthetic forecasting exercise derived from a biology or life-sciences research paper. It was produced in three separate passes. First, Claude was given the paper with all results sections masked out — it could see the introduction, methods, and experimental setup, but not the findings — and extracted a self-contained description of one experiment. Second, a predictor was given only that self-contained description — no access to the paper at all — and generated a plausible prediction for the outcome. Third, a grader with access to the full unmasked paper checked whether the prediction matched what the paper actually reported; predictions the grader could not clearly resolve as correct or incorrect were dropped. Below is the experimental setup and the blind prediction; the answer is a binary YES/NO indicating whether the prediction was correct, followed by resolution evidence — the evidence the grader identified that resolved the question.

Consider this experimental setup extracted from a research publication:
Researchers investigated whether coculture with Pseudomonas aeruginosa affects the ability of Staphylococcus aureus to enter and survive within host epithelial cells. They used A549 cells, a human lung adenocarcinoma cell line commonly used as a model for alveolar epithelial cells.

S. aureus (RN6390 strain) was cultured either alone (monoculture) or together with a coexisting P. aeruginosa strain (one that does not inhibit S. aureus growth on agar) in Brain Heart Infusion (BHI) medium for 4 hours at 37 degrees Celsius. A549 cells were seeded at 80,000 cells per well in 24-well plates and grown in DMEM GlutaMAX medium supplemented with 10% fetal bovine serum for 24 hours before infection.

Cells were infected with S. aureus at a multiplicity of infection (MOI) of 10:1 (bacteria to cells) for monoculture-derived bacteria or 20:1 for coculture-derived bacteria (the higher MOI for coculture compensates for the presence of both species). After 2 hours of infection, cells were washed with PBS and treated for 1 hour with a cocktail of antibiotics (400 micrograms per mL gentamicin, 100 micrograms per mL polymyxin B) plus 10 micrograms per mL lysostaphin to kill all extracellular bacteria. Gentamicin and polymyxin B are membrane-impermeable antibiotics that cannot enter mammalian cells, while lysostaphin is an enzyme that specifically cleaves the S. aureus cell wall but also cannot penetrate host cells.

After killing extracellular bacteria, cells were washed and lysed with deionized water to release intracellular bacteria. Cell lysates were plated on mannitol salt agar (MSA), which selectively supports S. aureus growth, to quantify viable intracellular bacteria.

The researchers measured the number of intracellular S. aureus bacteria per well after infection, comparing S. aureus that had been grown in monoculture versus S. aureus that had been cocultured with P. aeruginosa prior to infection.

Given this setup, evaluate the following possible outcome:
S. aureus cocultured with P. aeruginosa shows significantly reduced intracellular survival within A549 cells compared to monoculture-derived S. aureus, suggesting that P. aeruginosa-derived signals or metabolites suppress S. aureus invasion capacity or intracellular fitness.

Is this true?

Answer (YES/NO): NO